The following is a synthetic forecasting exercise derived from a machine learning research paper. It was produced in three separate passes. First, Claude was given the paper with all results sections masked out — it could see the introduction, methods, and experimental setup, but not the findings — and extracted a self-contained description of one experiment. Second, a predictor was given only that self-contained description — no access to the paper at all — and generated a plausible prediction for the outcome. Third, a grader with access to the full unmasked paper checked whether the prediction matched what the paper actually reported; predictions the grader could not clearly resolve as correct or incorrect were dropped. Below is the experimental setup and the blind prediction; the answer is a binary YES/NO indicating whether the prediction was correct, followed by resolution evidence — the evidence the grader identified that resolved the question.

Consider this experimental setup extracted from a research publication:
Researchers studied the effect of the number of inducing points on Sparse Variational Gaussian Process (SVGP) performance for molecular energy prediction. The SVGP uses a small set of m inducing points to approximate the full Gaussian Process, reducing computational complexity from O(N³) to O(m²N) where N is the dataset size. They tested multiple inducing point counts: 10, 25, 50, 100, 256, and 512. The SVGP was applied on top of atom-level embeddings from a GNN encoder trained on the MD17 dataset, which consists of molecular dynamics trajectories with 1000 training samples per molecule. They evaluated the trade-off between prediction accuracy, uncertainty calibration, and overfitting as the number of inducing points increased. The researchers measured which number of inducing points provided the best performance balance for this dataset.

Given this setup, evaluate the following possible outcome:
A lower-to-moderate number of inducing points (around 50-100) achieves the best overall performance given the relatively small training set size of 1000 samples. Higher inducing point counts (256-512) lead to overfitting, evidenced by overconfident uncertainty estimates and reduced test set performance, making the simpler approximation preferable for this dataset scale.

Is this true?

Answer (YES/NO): NO